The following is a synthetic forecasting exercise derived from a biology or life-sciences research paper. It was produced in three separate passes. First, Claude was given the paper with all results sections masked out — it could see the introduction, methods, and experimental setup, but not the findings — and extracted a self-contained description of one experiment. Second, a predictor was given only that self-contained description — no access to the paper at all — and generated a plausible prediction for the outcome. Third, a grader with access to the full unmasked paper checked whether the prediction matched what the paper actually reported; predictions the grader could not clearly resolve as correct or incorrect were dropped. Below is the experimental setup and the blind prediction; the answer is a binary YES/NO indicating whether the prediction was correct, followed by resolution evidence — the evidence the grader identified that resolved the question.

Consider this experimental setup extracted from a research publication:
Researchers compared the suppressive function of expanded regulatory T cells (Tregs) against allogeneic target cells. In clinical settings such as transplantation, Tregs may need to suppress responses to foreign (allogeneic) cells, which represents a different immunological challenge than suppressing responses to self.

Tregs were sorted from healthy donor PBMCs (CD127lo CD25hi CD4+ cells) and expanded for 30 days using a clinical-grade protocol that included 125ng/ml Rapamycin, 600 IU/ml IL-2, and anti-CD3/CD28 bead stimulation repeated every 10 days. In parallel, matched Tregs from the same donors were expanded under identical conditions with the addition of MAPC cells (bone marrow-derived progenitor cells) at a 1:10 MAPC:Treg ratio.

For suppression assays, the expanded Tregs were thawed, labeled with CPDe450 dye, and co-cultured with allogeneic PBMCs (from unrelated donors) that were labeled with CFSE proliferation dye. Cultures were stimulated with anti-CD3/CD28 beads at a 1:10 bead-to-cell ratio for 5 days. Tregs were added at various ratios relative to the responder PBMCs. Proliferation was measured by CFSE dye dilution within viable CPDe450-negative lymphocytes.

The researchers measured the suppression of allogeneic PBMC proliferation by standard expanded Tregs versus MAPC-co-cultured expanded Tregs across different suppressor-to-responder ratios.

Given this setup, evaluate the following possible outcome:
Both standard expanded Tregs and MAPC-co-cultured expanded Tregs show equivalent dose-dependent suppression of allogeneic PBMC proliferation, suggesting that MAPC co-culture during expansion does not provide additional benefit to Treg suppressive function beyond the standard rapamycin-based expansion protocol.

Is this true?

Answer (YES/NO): NO